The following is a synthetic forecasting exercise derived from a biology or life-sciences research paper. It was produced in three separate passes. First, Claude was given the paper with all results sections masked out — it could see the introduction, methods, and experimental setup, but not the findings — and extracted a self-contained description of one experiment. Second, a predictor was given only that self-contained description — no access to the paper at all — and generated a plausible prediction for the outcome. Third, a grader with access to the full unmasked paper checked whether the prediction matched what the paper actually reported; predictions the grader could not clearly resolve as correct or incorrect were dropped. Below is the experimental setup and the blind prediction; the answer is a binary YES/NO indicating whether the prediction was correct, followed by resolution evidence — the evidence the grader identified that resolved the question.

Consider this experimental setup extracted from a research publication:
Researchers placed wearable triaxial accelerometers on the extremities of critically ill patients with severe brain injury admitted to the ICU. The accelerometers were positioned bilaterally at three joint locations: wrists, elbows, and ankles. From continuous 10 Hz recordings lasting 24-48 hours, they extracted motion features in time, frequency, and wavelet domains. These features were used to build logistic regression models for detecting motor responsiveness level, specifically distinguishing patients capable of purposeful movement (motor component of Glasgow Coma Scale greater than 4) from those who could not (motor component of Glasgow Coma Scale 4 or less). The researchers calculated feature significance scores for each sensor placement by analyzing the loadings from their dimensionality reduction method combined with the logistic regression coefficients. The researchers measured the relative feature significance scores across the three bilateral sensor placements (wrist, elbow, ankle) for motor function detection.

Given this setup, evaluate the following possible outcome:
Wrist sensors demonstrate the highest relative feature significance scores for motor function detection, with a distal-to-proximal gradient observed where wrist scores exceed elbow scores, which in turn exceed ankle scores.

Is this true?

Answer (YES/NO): NO